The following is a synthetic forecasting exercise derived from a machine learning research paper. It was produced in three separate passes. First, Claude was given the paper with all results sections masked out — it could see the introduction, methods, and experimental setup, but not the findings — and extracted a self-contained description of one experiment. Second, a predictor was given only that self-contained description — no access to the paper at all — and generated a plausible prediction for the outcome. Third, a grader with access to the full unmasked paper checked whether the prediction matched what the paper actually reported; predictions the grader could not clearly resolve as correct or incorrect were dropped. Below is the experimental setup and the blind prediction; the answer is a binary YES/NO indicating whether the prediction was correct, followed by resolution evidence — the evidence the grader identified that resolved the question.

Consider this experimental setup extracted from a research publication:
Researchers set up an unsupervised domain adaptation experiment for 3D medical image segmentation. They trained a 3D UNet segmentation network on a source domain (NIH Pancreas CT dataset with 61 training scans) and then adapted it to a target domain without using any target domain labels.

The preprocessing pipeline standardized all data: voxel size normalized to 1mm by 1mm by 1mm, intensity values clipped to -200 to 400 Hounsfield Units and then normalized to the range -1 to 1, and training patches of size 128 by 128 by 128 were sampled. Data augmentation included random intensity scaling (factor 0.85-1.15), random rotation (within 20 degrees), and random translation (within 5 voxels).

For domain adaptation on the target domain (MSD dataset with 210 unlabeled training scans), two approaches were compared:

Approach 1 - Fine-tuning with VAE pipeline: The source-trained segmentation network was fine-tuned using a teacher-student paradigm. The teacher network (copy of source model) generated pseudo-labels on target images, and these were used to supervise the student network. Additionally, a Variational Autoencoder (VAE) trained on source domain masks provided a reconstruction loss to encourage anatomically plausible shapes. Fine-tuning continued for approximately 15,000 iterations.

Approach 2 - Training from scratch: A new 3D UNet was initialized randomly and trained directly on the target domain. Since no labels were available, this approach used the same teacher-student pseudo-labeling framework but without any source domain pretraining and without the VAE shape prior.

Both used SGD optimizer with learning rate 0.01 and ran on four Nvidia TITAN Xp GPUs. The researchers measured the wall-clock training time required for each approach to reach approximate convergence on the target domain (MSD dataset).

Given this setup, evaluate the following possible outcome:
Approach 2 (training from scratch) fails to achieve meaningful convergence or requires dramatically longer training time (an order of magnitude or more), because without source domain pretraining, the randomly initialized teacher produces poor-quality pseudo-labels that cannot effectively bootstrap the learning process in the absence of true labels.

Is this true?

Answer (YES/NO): NO